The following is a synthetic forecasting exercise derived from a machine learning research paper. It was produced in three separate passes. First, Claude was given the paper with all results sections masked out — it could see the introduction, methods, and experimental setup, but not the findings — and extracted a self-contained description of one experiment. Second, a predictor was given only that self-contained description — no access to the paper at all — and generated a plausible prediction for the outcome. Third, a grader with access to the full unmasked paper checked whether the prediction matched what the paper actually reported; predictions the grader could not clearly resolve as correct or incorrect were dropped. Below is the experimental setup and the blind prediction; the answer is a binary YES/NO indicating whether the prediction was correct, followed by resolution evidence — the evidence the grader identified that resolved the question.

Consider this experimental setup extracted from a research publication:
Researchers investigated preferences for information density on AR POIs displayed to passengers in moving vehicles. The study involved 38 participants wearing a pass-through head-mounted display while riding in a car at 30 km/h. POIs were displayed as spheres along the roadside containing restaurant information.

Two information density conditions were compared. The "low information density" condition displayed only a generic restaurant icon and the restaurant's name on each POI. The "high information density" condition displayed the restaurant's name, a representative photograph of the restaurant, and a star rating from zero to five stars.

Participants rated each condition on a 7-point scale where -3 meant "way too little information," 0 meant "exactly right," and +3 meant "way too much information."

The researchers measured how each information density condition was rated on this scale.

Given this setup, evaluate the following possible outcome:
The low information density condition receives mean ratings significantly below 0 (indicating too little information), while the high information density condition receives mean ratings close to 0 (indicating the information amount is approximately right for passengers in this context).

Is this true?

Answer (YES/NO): YES